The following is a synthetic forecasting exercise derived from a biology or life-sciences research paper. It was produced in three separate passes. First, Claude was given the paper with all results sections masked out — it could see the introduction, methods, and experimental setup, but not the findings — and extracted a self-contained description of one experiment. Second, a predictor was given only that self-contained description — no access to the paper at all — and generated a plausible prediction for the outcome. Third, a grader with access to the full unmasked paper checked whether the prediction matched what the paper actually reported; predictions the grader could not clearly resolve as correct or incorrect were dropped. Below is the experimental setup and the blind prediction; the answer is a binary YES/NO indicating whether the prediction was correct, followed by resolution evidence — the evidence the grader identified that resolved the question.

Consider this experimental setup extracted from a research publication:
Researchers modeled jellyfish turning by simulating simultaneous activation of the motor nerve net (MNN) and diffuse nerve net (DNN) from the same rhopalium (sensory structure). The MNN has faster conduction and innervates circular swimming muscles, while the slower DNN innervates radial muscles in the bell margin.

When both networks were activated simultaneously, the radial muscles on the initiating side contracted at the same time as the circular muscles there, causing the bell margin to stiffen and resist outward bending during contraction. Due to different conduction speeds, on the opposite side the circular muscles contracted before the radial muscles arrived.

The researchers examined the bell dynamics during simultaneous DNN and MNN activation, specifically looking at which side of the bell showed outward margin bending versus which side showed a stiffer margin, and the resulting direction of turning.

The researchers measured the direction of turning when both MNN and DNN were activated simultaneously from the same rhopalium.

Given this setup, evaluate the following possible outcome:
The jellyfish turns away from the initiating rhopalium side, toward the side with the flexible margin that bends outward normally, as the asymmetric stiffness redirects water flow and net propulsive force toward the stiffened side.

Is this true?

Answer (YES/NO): NO